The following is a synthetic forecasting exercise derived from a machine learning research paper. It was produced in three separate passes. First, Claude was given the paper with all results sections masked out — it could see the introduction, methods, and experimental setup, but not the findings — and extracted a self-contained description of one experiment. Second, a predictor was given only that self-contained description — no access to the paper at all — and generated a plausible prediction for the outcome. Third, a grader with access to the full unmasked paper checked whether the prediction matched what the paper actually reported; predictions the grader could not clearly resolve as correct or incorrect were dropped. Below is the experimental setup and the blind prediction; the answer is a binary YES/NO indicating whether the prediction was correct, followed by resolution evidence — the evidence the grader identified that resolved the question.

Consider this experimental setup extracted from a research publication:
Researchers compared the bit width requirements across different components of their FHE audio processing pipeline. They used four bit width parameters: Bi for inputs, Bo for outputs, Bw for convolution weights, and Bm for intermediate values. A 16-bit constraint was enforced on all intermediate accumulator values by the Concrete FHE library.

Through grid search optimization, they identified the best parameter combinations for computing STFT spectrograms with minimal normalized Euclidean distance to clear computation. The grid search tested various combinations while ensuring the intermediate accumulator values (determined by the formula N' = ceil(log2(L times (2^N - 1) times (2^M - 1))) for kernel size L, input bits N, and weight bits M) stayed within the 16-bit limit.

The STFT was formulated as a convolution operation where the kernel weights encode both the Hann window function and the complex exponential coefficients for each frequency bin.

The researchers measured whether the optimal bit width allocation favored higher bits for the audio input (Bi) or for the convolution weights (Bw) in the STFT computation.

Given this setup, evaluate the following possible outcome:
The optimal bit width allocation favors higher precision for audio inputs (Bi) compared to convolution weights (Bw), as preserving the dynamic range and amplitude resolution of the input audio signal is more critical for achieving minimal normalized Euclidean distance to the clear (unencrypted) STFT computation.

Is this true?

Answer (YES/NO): YES